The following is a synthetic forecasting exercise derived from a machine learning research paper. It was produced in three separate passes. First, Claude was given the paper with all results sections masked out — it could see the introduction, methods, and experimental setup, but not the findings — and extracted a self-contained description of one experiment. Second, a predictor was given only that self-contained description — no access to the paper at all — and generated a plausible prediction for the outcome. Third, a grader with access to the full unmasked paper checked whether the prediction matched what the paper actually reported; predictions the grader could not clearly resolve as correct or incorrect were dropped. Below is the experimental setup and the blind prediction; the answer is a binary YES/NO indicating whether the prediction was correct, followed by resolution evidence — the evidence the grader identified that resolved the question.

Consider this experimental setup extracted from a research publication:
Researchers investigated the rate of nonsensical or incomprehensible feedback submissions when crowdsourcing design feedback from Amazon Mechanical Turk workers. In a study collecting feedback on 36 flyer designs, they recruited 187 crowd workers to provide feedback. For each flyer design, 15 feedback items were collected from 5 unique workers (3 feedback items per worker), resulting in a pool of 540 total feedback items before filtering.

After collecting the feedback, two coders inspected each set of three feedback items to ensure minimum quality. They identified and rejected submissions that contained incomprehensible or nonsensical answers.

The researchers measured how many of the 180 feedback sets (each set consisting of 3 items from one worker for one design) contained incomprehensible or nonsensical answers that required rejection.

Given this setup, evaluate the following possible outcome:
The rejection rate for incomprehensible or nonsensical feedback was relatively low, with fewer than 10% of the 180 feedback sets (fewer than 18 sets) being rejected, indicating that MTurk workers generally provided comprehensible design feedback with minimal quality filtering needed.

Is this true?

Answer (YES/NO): YES